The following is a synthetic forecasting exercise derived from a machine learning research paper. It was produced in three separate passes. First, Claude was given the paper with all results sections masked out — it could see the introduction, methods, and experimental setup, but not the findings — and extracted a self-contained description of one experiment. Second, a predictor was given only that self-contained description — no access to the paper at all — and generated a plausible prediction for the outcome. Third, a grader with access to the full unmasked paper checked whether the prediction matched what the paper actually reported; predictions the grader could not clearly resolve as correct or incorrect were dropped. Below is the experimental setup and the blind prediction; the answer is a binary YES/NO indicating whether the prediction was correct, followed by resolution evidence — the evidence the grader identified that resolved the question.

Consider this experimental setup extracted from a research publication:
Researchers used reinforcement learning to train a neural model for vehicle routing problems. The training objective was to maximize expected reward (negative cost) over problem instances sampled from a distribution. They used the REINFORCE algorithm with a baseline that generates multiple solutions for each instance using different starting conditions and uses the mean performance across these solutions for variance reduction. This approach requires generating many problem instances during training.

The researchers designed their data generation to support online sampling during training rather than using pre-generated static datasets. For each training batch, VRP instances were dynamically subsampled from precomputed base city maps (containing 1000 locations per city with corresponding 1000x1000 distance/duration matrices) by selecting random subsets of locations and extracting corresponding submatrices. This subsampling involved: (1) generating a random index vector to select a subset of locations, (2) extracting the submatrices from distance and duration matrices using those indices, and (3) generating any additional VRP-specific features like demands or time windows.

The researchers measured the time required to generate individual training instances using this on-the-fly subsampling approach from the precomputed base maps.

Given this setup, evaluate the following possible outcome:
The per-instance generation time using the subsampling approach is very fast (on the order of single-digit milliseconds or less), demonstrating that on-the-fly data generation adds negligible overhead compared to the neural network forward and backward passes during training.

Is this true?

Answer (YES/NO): NO